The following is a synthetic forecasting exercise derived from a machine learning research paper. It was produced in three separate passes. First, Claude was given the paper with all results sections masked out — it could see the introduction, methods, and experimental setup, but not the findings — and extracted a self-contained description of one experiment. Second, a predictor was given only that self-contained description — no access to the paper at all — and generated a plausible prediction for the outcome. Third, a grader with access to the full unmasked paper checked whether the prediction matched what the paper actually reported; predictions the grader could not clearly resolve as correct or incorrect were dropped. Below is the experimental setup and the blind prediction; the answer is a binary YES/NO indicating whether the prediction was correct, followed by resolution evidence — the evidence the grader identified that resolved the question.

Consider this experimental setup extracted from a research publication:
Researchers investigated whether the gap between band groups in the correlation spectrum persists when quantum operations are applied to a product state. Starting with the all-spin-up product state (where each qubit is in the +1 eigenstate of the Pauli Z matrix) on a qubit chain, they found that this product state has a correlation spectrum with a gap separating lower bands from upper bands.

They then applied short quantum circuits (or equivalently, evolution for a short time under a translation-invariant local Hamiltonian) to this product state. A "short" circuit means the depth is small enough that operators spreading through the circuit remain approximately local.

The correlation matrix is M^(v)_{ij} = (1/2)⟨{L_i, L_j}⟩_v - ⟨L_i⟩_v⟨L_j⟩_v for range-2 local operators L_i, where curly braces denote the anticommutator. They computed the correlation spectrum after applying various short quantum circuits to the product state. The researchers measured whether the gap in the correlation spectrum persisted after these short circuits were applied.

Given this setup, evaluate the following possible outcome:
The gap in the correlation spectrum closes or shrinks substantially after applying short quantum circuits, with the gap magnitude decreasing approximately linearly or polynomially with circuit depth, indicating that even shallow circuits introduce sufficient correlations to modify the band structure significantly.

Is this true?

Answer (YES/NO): NO